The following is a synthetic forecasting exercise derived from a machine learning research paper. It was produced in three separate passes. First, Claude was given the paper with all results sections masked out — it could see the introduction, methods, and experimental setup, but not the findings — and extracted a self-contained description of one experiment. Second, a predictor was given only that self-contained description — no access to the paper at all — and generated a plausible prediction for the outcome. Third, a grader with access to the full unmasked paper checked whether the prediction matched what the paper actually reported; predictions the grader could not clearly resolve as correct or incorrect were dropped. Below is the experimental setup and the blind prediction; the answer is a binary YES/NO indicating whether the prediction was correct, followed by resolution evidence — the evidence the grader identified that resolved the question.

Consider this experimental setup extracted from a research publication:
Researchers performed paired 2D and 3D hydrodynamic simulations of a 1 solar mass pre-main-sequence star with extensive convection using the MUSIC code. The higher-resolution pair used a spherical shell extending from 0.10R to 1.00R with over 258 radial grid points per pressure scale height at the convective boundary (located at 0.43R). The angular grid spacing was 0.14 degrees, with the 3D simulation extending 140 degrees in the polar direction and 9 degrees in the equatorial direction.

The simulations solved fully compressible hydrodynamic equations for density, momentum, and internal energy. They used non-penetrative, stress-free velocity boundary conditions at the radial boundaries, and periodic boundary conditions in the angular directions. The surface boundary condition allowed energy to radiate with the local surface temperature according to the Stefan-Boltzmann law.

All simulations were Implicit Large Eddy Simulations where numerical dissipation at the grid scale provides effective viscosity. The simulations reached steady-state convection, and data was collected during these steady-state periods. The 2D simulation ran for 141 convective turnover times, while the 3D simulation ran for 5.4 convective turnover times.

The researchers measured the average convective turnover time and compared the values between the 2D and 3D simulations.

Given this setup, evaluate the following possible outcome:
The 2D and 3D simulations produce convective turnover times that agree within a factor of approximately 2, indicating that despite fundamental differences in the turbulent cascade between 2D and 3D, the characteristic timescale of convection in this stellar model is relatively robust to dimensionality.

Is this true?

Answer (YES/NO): YES